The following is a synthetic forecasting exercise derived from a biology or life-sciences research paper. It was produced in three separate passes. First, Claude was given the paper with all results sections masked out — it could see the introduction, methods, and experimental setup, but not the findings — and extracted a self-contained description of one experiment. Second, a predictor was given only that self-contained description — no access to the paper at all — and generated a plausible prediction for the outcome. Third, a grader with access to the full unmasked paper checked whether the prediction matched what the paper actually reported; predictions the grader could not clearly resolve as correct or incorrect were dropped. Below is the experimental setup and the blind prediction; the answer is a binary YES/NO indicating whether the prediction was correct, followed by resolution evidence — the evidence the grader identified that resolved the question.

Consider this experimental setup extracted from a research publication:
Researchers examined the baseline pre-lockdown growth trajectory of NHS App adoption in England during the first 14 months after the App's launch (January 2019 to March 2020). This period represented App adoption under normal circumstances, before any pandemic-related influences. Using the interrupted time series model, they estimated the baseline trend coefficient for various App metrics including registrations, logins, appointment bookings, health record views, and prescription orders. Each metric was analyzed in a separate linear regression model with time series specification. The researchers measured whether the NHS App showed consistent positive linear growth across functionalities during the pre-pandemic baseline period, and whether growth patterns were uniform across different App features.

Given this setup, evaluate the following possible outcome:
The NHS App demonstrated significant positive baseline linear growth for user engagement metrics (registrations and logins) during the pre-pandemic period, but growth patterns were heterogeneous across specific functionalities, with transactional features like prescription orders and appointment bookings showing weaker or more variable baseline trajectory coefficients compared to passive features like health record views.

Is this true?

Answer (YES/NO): NO